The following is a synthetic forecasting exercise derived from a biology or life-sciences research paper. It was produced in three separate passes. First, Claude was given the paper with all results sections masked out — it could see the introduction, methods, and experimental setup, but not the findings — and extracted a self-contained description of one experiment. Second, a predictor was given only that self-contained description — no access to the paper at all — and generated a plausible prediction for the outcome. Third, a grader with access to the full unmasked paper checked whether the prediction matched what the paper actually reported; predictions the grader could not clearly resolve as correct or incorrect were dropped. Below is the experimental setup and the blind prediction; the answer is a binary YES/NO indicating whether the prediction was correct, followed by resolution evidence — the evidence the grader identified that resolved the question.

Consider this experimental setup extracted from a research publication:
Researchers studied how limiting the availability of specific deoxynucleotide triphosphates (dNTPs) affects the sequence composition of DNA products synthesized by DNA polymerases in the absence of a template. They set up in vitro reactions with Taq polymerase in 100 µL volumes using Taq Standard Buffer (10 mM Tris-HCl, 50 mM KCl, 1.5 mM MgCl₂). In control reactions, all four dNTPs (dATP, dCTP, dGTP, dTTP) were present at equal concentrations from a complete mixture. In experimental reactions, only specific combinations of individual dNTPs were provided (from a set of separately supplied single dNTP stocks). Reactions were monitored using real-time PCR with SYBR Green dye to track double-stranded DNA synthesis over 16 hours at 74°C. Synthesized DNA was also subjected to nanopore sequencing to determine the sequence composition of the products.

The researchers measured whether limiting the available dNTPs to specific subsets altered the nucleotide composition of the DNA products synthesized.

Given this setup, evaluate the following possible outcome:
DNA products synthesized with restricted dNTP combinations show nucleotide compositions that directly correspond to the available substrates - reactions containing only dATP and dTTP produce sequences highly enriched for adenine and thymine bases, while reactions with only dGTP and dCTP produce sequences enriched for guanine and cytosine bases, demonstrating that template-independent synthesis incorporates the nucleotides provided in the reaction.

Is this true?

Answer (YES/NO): NO